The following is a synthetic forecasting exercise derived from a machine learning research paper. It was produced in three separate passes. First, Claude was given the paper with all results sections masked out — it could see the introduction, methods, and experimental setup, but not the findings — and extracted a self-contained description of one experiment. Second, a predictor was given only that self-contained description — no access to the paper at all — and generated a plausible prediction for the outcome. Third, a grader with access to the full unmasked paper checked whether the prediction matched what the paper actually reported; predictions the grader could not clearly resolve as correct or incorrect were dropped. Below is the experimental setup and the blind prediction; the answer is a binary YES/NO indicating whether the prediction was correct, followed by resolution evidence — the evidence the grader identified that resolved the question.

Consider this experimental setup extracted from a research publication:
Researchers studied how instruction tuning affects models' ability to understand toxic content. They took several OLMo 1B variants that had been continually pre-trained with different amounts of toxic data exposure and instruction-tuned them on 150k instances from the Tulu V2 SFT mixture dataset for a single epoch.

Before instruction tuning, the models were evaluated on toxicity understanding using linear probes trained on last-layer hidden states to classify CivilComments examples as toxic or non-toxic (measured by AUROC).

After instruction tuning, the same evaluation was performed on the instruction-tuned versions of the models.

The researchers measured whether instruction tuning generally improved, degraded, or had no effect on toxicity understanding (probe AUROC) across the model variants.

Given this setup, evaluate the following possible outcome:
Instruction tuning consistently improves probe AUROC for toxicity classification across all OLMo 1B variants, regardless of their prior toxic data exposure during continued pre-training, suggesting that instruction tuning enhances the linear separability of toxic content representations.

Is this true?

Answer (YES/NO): YES